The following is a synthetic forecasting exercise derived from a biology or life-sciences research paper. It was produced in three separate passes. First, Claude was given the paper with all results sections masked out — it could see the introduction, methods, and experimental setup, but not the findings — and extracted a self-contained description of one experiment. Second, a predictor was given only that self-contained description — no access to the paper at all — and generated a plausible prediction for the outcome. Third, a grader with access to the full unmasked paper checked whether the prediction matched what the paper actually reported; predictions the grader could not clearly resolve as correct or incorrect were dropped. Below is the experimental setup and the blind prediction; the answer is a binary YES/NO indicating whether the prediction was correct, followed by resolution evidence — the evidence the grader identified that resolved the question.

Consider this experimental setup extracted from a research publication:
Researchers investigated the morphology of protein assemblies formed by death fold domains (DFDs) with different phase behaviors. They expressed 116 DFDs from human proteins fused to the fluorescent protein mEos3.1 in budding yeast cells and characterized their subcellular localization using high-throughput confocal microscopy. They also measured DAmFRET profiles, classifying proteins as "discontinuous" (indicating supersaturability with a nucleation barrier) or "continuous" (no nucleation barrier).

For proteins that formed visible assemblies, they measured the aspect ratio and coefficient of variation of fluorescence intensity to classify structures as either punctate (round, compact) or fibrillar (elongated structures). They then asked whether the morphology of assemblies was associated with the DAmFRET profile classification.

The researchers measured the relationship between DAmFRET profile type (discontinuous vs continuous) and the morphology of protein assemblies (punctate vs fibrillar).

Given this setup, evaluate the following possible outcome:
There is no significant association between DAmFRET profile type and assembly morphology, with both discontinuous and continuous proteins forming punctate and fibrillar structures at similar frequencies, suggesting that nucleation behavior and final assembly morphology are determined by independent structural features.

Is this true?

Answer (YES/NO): NO